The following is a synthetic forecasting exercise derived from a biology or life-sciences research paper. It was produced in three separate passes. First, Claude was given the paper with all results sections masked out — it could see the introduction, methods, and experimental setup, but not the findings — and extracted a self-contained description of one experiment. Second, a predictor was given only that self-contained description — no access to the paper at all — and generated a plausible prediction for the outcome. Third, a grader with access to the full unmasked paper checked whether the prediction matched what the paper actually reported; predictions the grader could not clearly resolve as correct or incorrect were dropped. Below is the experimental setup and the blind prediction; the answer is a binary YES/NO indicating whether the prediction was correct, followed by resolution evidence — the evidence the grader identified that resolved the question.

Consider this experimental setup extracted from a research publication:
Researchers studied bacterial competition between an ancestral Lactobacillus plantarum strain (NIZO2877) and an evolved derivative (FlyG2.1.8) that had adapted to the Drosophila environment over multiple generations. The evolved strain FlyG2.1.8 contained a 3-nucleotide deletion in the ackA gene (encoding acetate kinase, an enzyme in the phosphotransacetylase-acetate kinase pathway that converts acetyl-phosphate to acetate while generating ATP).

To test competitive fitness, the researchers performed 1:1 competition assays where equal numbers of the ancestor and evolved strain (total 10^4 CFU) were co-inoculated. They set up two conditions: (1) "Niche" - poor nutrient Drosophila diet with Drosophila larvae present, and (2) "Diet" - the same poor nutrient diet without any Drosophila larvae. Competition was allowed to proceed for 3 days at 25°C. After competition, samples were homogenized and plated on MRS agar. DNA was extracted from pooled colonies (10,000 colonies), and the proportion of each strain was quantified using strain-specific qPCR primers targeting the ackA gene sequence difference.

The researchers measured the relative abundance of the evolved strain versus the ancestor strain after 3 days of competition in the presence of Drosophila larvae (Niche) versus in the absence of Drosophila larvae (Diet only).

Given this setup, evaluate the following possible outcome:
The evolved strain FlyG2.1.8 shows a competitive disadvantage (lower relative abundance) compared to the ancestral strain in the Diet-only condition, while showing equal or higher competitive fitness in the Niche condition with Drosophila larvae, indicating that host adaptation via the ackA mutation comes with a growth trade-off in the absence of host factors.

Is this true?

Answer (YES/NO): NO